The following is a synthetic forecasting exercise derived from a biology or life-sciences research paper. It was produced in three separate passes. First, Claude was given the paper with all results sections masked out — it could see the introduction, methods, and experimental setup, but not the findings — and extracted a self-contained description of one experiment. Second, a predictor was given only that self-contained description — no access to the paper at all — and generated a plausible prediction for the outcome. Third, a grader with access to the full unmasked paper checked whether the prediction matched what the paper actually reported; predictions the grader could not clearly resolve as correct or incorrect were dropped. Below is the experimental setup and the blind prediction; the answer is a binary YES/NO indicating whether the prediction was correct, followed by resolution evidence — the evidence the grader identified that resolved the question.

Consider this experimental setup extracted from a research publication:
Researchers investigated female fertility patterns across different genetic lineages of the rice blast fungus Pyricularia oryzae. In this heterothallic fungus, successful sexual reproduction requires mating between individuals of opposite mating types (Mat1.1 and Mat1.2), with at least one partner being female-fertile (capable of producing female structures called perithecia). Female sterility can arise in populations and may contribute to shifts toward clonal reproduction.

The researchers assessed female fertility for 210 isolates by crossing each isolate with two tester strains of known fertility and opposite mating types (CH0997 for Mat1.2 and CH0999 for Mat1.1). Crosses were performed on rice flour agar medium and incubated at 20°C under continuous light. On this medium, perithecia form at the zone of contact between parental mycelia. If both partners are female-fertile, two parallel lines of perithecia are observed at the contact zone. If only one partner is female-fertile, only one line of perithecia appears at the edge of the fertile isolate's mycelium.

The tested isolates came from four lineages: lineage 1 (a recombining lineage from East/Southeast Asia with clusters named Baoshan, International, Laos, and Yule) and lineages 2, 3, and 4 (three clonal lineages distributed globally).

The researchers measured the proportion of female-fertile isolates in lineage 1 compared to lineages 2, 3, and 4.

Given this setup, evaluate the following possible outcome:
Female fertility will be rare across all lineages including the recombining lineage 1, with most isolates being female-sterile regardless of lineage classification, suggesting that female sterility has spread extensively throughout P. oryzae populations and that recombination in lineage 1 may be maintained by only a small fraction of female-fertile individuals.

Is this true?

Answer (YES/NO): NO